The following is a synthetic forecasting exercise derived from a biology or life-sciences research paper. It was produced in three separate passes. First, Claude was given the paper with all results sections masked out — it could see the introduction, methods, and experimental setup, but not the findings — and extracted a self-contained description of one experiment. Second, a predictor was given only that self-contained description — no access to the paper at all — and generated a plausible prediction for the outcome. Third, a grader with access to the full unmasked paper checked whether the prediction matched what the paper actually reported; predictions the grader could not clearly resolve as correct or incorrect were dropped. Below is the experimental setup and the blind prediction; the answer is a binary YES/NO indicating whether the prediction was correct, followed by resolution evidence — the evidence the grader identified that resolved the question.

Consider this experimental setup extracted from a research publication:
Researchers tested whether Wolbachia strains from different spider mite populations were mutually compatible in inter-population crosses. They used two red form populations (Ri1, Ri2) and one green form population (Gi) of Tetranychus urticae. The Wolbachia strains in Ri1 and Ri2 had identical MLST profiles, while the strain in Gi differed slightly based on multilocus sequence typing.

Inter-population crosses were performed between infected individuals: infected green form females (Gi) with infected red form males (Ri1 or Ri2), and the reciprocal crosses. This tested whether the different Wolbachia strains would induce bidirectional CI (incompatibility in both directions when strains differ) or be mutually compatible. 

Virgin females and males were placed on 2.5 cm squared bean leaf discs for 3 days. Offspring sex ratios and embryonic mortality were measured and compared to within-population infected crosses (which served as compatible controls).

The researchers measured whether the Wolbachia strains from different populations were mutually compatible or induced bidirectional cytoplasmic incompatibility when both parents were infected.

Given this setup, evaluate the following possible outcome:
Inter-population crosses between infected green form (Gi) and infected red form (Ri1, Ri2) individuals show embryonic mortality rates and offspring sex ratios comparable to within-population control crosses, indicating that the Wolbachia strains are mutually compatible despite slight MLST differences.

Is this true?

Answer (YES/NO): NO